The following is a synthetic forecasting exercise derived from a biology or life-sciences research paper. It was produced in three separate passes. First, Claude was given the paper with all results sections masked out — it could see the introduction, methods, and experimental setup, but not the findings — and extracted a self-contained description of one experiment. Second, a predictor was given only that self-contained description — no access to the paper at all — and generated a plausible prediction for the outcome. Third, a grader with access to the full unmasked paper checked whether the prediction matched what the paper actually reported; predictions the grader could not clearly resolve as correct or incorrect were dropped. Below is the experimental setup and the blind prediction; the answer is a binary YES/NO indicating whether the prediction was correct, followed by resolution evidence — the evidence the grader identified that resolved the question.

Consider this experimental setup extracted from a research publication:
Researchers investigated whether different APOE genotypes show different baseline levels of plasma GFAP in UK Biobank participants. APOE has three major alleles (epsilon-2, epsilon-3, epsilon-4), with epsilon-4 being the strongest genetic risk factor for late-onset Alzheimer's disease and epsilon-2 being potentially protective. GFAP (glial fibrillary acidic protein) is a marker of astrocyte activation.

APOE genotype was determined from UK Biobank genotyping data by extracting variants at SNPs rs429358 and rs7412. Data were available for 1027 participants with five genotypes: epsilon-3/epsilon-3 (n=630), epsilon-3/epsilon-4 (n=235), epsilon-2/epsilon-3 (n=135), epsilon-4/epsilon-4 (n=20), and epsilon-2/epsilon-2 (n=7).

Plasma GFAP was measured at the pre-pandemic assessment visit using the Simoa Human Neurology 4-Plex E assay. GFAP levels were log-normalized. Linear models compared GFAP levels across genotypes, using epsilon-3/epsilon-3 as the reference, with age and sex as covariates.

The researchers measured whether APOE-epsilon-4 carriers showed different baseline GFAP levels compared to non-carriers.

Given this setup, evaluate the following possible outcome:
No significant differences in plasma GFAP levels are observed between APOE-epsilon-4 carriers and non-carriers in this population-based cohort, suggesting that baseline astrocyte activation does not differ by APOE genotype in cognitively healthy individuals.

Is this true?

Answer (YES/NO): NO